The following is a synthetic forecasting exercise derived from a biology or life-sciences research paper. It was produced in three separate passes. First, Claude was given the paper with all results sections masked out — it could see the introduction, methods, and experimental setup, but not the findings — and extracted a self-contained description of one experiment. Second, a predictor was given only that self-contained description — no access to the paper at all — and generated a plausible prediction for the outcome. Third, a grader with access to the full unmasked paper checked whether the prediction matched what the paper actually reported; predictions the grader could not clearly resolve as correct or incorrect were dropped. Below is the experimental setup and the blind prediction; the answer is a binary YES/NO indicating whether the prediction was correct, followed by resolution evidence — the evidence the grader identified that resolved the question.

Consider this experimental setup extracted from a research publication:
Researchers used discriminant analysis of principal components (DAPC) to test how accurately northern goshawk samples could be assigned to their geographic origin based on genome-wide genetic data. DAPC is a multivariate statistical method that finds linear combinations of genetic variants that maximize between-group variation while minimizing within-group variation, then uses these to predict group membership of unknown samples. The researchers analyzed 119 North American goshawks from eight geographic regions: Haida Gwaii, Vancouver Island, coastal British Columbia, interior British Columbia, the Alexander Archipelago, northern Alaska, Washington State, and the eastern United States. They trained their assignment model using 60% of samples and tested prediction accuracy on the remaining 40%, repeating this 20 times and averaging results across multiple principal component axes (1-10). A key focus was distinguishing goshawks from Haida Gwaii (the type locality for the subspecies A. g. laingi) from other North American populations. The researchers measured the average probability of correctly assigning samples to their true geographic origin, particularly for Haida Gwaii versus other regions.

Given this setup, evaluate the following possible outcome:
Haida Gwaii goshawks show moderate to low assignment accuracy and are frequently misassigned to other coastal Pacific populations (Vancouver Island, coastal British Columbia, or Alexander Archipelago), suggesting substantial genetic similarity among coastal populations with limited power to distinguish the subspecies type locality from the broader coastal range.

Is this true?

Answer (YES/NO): NO